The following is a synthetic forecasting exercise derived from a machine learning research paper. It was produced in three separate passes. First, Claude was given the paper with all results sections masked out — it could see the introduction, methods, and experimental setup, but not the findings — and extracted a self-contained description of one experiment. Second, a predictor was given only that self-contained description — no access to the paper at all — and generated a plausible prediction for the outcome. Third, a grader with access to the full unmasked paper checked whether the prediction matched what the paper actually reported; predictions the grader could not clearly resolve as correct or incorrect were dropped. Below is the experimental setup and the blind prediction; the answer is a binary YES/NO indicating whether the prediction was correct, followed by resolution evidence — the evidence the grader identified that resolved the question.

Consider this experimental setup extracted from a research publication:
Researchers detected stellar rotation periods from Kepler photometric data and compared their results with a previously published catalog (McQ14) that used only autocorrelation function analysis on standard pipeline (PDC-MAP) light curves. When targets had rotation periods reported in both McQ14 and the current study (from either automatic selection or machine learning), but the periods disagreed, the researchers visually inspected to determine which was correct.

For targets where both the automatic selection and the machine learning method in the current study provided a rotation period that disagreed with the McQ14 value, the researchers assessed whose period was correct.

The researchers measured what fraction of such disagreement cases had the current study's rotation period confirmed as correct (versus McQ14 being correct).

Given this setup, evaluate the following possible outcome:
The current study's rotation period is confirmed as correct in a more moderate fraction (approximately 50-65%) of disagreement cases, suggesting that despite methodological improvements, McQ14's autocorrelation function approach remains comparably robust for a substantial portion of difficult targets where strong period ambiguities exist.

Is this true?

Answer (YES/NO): NO